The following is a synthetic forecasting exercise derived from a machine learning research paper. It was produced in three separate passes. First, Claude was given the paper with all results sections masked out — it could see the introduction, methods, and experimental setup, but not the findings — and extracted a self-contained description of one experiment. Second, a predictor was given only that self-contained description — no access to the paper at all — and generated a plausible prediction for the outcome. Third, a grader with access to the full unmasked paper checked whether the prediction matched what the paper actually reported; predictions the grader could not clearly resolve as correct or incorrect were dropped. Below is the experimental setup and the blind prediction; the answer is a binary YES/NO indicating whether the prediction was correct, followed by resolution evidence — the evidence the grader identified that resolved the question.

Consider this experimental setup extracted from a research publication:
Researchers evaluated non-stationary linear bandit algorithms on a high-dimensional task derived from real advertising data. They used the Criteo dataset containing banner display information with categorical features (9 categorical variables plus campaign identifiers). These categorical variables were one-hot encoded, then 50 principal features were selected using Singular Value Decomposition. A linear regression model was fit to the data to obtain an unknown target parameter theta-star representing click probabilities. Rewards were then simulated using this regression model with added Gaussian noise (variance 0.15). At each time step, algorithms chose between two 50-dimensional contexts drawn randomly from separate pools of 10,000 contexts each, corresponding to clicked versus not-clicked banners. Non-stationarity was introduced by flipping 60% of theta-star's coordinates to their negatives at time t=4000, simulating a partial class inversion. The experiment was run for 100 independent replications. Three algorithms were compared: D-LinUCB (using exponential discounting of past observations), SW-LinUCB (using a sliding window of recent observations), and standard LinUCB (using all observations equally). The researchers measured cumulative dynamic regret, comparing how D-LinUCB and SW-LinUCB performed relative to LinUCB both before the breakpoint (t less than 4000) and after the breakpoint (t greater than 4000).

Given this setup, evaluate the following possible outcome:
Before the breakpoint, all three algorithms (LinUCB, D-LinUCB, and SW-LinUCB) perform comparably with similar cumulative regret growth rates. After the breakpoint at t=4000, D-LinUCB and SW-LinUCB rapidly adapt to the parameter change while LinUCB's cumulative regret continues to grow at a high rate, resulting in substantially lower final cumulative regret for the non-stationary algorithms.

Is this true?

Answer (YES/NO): NO